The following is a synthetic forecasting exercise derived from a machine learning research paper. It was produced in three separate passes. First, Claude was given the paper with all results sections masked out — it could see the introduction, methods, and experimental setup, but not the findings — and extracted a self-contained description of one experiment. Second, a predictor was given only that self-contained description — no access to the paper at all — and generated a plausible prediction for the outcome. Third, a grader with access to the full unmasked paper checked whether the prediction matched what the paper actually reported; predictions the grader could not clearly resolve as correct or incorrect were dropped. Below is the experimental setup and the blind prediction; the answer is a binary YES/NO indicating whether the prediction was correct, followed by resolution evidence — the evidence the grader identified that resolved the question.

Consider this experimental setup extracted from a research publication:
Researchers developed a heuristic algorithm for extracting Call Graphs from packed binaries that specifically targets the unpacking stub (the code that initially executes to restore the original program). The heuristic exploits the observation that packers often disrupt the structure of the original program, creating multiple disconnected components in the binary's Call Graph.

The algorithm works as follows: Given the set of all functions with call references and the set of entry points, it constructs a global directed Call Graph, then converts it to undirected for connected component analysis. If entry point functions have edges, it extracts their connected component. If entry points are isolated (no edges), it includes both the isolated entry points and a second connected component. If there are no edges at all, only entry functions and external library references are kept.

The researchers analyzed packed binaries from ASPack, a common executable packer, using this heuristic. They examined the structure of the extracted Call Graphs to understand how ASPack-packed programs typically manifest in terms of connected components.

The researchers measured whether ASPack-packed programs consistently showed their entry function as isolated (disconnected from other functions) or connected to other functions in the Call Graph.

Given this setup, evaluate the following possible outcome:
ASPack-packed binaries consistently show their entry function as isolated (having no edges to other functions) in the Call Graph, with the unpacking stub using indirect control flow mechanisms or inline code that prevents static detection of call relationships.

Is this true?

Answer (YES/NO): NO